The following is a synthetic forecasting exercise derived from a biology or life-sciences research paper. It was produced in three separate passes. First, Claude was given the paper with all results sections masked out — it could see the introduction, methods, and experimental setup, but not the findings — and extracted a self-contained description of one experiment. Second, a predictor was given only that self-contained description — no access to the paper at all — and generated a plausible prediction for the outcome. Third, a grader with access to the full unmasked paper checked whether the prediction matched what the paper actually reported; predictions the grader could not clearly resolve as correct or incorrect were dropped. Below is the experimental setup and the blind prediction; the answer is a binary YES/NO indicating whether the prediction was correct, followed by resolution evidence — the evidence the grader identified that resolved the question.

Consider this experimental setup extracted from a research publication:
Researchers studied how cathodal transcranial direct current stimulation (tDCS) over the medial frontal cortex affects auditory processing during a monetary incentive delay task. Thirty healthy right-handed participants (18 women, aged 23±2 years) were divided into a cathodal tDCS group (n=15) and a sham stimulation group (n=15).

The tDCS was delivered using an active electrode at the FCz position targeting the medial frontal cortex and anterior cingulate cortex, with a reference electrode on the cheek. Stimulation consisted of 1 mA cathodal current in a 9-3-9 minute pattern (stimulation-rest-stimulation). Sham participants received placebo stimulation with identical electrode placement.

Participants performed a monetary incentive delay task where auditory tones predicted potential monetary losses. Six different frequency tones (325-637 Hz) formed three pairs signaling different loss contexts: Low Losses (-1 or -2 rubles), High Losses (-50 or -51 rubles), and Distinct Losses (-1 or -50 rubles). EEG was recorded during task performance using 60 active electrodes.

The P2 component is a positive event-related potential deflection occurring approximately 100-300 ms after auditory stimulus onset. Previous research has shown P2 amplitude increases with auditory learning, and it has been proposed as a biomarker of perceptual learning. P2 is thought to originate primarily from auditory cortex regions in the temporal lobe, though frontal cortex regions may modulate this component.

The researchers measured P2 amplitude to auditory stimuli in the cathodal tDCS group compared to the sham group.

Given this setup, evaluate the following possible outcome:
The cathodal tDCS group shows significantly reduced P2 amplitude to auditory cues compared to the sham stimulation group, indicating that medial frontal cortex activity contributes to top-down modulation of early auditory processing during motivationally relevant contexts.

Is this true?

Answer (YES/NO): NO